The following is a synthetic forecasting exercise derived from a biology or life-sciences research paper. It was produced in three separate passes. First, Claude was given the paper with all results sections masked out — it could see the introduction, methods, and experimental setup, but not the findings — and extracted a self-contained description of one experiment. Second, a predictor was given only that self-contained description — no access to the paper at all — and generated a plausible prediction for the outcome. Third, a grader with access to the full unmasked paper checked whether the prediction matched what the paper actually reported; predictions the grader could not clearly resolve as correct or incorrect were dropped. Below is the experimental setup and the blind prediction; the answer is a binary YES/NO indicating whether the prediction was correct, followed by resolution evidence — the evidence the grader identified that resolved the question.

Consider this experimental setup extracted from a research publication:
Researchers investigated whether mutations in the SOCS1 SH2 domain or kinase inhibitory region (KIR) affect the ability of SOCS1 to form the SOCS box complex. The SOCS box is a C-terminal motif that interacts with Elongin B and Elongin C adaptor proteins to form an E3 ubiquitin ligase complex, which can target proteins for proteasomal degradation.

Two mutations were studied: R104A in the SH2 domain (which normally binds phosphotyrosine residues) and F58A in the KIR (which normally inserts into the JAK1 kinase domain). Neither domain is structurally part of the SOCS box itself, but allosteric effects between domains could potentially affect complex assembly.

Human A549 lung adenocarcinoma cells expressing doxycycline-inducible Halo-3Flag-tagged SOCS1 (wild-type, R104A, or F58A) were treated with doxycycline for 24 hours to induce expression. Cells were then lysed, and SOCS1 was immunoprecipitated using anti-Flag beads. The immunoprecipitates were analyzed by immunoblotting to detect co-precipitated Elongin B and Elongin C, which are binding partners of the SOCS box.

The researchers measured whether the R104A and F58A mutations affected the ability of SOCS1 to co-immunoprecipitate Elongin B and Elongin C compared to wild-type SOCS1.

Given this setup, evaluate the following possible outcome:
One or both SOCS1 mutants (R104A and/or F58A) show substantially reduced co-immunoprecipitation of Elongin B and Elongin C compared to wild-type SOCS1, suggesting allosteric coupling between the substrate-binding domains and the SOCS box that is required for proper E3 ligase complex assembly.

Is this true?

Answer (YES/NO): NO